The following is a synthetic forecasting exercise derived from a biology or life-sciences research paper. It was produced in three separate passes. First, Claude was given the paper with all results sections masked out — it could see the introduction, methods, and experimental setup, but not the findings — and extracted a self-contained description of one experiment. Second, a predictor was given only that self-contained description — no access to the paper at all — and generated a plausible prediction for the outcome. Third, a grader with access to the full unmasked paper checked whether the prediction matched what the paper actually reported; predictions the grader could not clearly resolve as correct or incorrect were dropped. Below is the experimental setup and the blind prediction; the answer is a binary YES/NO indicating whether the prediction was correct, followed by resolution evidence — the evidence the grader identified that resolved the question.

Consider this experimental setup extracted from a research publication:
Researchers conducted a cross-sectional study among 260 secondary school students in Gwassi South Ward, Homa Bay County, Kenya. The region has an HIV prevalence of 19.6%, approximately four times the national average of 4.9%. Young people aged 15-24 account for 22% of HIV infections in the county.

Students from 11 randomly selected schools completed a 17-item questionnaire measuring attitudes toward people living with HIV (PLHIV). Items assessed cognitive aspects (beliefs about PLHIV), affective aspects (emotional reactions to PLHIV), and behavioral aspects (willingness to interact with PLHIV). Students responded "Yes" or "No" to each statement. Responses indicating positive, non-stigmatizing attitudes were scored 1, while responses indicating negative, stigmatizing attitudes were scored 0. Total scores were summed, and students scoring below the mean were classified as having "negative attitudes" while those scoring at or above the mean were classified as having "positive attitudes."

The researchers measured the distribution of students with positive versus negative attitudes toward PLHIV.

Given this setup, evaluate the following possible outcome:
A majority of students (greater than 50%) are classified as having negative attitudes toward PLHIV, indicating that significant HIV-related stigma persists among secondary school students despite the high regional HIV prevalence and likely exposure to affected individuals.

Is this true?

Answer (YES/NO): NO